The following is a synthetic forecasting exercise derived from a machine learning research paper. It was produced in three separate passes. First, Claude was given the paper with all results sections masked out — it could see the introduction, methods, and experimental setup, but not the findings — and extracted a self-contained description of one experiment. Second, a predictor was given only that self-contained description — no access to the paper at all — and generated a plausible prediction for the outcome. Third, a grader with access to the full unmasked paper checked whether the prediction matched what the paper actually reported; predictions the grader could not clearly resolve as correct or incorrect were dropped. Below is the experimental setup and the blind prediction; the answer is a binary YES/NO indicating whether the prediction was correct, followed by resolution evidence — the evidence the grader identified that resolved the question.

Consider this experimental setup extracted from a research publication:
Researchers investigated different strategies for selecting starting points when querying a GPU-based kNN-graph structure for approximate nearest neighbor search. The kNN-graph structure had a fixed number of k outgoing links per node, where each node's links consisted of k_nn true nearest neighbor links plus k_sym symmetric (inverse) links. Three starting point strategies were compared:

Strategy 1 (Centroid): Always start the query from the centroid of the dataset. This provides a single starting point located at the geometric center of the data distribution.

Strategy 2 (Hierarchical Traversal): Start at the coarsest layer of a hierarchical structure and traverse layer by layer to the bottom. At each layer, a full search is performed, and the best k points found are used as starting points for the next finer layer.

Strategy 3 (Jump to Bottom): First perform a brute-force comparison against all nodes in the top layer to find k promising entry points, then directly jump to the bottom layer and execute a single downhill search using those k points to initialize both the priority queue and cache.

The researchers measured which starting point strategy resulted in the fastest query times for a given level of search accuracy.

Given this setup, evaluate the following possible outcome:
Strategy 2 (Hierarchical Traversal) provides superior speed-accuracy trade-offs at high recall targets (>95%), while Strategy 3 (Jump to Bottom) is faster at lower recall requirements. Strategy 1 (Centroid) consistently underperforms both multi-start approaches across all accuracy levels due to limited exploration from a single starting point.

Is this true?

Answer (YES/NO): NO